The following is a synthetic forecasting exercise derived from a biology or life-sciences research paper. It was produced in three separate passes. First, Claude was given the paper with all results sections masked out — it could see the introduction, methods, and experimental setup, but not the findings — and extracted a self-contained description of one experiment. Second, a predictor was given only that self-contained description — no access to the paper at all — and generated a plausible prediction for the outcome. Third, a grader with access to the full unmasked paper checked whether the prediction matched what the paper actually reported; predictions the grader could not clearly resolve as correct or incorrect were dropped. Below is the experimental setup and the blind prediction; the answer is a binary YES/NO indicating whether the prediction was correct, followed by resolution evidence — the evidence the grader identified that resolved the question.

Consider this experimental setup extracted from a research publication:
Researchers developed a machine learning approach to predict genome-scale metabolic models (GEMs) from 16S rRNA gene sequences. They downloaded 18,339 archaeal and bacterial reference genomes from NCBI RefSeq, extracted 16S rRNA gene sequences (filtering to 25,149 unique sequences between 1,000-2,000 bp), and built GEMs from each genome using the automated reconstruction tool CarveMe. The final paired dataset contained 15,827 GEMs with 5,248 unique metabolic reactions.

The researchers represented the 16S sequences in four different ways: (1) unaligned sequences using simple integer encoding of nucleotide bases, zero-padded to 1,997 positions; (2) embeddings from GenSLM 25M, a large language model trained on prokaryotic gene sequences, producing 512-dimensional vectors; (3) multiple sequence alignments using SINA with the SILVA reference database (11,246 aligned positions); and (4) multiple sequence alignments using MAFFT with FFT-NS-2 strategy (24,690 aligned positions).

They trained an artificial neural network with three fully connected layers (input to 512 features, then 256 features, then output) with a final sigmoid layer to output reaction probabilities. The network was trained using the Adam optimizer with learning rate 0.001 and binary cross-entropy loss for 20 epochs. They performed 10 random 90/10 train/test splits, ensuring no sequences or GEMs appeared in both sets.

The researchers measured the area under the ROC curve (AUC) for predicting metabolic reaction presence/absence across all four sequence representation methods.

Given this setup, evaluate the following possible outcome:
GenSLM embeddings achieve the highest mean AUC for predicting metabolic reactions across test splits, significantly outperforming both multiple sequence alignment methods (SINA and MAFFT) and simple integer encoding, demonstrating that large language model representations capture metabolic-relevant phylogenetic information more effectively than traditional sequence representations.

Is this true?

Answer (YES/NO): NO